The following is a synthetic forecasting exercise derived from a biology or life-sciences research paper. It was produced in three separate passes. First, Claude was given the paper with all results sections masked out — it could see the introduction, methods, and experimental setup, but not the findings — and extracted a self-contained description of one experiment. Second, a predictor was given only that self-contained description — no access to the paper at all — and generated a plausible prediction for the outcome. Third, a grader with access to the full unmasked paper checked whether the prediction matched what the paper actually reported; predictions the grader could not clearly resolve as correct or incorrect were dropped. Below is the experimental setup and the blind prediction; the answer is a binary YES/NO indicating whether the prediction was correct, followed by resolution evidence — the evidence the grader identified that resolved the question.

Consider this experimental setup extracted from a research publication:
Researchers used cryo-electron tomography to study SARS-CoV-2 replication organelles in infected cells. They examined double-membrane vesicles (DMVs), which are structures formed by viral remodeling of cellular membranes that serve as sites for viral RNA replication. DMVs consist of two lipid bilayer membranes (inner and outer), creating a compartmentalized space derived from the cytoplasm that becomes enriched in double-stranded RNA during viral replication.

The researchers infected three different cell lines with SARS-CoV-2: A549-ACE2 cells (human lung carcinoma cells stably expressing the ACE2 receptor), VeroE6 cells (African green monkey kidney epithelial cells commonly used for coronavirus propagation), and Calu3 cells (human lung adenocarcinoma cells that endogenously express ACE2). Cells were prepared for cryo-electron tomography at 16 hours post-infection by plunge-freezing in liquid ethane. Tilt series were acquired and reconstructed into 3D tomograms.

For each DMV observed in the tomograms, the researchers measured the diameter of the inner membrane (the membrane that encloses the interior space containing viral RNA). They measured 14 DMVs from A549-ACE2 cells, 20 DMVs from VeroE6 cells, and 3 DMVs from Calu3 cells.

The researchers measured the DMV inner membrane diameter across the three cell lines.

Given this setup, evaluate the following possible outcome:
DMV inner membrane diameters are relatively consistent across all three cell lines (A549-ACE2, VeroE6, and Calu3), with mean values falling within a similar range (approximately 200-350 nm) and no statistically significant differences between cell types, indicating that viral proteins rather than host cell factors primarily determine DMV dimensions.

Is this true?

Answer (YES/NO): YES